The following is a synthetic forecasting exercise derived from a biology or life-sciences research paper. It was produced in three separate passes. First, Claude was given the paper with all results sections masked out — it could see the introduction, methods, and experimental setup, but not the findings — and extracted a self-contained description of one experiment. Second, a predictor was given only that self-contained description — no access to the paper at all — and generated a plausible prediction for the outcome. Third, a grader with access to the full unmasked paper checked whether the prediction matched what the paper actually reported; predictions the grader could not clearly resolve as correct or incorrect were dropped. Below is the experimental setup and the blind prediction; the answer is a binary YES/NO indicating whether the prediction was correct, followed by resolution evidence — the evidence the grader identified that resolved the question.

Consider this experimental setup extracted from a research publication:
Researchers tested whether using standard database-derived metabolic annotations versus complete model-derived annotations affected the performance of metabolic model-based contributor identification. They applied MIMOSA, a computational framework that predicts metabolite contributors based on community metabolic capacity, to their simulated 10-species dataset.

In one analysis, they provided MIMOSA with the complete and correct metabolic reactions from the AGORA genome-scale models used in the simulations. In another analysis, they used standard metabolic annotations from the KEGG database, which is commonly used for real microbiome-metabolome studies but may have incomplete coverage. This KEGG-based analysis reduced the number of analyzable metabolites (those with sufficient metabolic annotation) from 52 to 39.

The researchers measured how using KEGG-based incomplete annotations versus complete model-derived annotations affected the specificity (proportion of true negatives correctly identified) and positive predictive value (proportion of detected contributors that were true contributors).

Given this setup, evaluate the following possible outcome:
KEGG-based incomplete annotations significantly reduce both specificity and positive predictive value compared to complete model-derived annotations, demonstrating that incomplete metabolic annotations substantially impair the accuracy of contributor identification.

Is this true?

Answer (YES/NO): NO